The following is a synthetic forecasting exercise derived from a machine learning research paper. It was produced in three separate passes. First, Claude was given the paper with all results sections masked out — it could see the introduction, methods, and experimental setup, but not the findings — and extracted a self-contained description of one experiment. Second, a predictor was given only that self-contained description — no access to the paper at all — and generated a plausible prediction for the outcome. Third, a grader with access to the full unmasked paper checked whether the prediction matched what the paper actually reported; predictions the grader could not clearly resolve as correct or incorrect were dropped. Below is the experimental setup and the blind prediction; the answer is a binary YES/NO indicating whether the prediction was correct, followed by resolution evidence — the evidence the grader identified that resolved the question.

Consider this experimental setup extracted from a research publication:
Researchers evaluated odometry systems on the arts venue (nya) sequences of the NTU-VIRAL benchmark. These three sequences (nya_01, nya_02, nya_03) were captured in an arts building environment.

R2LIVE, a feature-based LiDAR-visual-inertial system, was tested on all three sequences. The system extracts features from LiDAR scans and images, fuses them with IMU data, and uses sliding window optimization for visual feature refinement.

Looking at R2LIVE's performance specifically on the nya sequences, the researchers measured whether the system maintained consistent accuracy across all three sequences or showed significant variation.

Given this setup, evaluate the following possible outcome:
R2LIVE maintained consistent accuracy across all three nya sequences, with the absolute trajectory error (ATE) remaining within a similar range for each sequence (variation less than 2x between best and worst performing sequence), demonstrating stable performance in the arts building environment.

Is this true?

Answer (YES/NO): NO